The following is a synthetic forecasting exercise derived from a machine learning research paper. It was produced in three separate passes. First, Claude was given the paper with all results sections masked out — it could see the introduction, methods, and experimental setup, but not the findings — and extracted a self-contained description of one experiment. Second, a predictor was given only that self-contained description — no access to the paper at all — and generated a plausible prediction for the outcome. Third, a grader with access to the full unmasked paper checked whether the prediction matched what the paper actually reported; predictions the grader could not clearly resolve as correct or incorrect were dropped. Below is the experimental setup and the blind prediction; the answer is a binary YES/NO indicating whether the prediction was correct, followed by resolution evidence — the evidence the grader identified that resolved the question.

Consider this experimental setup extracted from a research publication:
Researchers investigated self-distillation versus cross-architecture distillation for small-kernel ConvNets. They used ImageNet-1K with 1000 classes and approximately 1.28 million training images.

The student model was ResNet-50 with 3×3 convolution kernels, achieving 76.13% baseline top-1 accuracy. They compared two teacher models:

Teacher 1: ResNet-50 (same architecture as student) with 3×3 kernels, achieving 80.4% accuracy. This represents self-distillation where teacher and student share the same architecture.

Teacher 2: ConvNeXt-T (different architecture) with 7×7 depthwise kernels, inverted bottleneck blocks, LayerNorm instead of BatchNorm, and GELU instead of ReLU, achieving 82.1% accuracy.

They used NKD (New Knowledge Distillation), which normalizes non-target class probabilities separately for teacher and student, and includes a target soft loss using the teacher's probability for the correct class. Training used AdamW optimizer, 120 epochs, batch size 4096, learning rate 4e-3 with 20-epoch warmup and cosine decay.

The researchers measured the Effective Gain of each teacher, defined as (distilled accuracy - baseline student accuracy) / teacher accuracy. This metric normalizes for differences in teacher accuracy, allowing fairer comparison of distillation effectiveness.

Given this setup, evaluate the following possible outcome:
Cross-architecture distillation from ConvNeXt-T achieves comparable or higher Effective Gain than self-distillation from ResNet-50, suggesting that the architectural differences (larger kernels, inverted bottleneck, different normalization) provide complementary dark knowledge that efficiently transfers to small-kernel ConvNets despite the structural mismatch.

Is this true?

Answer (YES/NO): YES